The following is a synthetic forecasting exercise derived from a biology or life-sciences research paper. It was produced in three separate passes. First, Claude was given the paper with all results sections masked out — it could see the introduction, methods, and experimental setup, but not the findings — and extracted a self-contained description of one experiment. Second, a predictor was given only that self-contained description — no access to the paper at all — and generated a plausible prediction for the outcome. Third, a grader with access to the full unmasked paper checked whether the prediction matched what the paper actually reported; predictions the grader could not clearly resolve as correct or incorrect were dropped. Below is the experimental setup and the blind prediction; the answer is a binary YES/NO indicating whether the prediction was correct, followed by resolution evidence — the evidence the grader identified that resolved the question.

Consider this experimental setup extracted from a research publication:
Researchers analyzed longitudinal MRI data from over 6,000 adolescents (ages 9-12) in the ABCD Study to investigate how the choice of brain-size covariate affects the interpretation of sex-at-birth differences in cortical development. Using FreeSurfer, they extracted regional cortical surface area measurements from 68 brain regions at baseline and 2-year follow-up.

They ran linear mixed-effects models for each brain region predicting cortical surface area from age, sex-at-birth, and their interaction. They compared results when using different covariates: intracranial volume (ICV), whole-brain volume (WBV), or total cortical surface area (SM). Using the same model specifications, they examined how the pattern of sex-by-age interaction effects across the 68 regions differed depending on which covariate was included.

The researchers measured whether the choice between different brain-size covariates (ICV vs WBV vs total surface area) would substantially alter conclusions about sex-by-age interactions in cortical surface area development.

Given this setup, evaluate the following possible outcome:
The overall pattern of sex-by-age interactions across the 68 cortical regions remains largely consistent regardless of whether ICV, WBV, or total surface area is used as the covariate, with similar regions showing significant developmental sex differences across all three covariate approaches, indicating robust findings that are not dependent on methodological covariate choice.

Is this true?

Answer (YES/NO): NO